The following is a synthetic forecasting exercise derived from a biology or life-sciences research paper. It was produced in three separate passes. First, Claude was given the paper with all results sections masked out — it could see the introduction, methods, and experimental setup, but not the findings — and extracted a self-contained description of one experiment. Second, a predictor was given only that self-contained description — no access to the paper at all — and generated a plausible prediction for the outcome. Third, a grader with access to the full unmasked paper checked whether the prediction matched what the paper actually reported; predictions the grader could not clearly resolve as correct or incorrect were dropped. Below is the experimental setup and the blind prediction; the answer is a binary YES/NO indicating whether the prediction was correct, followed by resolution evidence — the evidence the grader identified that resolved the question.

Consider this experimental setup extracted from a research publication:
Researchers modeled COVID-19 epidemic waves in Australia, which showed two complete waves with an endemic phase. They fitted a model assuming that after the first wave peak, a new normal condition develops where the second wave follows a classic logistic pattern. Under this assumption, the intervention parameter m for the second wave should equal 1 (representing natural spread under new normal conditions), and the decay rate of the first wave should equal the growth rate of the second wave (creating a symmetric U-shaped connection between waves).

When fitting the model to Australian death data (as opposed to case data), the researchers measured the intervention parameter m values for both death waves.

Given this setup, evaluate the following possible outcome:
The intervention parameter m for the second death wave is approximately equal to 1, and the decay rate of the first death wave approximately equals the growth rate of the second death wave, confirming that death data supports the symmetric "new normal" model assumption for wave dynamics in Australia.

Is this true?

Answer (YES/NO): YES